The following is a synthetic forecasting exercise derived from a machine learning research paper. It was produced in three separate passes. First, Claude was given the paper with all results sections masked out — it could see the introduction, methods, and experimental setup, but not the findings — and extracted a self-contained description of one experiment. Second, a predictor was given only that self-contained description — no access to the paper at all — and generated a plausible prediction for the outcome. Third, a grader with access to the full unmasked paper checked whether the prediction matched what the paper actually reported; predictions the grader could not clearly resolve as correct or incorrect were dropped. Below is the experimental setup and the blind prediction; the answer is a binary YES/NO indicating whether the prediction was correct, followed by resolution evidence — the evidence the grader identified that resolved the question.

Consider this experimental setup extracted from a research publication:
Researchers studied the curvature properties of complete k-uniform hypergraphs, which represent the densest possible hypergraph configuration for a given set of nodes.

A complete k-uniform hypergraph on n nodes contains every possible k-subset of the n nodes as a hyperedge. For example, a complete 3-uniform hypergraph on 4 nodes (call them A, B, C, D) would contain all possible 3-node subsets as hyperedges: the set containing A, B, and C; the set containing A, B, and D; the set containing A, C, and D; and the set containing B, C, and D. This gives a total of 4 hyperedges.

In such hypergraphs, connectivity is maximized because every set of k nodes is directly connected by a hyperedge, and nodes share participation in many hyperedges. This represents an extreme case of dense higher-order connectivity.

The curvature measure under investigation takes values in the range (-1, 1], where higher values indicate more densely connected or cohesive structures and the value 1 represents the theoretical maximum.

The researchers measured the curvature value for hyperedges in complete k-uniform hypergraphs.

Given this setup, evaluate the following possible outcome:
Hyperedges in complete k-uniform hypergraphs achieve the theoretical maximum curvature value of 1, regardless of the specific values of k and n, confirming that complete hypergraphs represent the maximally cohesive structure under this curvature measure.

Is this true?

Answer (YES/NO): YES